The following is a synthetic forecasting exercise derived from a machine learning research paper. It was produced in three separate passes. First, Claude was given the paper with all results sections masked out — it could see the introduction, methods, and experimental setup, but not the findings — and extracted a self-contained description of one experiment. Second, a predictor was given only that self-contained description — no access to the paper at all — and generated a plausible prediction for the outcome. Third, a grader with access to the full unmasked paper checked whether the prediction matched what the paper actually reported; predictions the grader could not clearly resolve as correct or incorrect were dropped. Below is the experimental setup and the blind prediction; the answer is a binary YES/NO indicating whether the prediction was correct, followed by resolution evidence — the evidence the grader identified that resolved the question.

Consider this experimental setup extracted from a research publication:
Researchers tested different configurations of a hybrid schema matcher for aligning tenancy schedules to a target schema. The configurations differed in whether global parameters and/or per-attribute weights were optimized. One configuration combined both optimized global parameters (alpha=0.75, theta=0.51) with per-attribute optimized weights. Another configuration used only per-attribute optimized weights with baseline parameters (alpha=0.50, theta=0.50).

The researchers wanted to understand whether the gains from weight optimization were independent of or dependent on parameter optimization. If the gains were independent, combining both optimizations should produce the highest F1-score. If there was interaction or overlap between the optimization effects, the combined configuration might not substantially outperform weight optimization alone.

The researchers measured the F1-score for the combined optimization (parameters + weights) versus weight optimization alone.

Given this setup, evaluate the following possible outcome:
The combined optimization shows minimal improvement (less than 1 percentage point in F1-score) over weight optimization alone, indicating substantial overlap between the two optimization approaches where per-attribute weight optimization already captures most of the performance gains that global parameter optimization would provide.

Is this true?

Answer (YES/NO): NO